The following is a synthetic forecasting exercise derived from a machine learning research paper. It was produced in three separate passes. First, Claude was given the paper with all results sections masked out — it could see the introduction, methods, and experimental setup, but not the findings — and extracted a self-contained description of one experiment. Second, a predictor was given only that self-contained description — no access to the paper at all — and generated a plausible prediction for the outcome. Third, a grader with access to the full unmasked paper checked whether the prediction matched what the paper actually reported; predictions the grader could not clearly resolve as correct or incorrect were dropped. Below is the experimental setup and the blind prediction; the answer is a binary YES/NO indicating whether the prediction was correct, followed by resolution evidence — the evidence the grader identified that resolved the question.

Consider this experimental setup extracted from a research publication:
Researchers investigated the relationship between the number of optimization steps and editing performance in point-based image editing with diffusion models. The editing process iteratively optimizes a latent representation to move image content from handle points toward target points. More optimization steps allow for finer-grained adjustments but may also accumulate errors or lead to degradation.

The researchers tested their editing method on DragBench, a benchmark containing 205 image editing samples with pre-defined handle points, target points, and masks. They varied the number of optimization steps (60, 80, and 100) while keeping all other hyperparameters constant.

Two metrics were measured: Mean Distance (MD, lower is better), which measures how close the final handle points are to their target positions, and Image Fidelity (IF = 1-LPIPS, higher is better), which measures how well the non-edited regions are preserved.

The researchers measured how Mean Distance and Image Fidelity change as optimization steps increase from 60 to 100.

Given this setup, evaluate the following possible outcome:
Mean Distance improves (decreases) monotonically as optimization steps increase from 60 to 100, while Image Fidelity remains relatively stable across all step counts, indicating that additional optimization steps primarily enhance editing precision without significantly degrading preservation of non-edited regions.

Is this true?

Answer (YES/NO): NO